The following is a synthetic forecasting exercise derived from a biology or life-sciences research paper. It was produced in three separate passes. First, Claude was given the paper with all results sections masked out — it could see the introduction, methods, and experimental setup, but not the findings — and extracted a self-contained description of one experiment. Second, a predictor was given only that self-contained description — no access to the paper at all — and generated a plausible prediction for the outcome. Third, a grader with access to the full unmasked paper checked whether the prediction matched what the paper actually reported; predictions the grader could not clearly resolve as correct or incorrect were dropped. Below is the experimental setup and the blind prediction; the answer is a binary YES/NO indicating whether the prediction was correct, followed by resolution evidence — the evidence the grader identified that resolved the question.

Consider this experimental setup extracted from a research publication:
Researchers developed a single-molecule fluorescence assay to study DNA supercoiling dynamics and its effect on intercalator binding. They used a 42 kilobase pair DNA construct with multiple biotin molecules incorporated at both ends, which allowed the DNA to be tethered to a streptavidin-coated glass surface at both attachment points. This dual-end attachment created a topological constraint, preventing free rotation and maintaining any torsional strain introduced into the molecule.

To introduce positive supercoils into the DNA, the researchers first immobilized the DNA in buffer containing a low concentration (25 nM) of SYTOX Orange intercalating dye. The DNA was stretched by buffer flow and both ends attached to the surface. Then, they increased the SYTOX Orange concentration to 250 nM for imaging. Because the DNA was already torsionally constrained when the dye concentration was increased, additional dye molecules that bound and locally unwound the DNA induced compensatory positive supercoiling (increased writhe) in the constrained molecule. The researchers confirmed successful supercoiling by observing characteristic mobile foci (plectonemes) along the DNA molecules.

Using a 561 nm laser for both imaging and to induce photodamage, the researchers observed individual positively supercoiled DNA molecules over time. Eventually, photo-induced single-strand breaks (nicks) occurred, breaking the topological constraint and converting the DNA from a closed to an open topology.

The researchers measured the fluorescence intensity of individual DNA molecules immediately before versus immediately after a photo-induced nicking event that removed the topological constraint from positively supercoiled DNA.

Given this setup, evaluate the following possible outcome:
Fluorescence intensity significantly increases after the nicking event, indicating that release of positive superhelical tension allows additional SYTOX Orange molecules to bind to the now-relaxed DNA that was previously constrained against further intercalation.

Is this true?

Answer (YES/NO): YES